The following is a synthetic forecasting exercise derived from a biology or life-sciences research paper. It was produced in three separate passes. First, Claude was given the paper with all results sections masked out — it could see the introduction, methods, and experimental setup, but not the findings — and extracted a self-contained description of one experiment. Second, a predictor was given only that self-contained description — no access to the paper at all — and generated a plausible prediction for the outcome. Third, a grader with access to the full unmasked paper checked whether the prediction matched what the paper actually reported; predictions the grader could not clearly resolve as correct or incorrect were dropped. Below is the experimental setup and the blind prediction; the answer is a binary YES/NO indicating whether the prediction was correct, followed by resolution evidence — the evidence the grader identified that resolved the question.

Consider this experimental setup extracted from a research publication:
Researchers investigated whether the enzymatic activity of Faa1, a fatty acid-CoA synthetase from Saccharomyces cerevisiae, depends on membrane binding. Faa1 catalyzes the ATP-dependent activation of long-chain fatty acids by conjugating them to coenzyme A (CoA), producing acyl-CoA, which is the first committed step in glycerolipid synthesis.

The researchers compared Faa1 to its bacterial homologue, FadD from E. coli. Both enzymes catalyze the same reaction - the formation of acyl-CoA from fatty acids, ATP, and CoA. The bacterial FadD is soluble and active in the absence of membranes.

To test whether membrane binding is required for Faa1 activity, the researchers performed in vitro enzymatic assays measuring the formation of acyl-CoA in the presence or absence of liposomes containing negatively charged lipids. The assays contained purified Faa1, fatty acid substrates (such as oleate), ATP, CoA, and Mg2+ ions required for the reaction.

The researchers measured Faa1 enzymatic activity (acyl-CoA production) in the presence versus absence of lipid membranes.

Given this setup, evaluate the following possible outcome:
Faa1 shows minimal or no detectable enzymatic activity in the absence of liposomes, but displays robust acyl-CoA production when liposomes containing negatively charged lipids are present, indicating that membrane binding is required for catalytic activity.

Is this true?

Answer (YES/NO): YES